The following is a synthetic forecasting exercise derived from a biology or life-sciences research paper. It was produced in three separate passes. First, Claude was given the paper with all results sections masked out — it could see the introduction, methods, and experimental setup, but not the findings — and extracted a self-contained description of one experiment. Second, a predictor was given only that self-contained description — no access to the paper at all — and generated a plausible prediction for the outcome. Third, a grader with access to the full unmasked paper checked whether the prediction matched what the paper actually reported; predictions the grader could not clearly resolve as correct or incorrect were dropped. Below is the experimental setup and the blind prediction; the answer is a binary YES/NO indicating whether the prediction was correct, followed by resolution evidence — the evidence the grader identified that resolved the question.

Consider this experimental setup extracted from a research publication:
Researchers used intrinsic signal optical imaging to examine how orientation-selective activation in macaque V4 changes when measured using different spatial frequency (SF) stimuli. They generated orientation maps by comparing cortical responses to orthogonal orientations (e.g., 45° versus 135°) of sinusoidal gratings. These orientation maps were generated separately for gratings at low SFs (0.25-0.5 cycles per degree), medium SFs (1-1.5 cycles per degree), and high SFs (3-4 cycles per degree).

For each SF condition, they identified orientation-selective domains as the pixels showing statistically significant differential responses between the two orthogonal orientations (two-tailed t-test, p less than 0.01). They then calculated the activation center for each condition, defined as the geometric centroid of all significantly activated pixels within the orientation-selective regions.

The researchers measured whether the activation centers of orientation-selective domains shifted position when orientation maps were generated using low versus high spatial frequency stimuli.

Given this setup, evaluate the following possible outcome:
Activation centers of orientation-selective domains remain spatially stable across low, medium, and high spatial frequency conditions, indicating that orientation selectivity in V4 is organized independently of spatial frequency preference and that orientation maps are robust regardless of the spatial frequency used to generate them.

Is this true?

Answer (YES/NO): NO